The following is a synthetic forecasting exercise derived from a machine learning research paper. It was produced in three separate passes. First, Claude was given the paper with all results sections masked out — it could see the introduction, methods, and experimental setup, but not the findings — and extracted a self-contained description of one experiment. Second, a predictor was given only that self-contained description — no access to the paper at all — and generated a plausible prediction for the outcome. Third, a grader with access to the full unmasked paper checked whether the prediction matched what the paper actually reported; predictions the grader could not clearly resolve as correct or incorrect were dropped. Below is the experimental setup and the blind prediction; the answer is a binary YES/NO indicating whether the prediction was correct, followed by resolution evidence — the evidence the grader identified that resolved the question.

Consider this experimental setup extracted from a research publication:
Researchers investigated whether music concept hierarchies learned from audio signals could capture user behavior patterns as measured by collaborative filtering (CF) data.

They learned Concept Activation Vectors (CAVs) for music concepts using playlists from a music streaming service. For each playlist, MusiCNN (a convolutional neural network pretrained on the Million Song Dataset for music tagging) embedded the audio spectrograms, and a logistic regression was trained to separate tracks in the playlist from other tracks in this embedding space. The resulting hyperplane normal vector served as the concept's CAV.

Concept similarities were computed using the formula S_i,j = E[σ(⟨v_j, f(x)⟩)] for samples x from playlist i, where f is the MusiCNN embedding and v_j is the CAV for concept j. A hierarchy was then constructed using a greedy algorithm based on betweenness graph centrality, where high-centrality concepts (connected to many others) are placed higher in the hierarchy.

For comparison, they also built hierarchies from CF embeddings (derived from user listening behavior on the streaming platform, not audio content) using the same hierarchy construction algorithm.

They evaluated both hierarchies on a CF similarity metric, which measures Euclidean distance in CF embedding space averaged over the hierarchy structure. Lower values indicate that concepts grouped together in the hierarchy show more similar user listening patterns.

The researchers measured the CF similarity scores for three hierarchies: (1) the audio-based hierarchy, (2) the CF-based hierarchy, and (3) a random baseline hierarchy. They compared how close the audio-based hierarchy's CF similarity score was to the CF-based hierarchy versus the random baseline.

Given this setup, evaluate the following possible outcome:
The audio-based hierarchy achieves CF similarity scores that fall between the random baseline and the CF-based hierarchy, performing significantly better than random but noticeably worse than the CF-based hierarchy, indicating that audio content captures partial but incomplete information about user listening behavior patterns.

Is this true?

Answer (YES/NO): YES